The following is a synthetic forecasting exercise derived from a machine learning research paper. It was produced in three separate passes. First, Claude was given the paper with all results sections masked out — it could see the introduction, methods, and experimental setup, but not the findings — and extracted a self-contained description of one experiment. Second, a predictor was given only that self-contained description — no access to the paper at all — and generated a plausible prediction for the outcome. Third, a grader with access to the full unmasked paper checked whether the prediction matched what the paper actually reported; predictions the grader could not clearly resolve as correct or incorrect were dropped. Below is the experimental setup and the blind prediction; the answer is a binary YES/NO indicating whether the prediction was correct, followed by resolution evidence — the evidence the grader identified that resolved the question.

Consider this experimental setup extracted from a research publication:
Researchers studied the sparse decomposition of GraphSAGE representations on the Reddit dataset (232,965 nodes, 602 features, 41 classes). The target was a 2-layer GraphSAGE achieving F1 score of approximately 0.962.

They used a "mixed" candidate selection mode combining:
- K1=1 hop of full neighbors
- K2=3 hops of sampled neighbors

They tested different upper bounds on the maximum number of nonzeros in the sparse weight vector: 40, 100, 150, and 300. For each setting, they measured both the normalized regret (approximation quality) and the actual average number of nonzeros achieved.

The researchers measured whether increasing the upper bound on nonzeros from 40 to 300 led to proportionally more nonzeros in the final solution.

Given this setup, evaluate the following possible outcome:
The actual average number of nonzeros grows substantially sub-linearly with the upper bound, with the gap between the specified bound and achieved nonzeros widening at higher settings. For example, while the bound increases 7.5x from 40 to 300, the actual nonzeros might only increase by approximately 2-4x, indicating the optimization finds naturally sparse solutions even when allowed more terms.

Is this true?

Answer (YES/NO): YES